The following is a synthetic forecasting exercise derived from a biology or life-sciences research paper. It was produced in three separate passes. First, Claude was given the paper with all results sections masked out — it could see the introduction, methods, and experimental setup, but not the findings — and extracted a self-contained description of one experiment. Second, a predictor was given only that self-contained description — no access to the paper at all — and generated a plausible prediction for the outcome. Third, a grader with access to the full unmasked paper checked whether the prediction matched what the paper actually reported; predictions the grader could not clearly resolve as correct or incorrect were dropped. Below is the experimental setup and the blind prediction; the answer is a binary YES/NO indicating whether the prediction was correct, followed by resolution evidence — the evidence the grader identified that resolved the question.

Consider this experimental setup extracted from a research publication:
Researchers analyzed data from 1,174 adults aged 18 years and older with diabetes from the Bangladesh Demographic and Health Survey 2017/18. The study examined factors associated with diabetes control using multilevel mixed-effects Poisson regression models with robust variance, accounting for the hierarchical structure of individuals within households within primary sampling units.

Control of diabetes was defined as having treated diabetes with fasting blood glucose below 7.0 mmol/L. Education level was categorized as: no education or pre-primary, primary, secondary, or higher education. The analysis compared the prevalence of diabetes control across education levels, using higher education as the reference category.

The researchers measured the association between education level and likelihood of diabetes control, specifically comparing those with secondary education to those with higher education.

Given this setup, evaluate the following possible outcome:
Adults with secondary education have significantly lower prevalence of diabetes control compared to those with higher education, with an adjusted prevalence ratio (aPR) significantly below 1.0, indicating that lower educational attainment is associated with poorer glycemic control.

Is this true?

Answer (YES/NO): YES